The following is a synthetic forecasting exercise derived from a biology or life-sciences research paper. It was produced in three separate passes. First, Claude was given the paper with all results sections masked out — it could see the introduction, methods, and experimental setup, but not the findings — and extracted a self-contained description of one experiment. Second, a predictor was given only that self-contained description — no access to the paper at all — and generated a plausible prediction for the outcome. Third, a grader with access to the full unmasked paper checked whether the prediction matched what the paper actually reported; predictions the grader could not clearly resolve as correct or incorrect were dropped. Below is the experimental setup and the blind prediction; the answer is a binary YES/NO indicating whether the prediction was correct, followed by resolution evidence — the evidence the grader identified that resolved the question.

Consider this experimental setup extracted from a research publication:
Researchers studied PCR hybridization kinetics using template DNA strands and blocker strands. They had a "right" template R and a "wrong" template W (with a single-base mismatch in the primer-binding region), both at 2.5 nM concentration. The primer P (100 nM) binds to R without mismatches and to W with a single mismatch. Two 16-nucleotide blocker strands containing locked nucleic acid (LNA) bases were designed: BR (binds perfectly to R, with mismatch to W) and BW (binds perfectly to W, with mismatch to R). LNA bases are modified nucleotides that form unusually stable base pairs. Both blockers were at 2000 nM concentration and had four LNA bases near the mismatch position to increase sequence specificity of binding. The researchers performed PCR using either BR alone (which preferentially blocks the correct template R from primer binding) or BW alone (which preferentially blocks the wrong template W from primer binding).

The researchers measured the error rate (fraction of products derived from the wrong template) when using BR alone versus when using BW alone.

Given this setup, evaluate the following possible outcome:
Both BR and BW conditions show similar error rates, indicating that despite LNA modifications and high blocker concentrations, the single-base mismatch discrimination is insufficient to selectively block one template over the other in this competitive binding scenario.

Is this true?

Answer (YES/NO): NO